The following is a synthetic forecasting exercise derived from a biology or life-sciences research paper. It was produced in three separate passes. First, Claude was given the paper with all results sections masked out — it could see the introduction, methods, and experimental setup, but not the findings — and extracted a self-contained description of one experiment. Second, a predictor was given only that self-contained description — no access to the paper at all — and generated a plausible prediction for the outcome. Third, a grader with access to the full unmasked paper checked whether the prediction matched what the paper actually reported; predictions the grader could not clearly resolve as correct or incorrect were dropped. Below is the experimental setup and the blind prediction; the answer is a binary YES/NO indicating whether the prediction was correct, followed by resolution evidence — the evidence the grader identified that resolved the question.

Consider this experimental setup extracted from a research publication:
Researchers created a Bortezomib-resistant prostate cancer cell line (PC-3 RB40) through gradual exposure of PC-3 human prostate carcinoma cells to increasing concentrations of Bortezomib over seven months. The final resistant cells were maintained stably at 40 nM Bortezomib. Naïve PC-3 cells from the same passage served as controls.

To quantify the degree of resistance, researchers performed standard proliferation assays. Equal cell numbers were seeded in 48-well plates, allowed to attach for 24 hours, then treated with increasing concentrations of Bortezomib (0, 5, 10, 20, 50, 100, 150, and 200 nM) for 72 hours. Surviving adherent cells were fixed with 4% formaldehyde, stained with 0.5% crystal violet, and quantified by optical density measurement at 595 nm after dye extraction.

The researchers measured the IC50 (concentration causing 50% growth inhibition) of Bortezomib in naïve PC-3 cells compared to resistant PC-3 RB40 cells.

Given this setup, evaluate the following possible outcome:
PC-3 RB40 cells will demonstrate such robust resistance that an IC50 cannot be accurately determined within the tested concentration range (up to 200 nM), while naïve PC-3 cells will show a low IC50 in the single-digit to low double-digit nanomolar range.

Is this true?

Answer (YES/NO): NO